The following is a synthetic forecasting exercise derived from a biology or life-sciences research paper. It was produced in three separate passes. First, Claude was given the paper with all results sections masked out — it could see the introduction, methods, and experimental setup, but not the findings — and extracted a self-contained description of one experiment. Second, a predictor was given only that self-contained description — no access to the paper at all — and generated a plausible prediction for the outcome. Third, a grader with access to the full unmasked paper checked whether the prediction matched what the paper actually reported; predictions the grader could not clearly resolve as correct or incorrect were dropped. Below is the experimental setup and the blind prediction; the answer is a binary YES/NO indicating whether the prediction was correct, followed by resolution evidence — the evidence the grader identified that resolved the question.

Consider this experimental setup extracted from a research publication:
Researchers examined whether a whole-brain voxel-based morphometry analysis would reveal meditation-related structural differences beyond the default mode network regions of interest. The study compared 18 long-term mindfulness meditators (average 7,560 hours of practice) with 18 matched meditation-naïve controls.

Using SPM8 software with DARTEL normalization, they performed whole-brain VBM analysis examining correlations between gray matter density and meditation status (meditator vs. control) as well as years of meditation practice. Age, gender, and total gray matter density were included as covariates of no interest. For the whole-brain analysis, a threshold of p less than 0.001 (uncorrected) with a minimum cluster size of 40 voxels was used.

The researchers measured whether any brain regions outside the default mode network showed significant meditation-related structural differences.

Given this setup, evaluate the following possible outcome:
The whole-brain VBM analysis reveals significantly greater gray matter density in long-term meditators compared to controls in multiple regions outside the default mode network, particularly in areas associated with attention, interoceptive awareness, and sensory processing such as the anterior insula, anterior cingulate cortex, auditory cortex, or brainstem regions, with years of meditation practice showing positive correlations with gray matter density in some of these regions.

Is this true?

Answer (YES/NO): NO